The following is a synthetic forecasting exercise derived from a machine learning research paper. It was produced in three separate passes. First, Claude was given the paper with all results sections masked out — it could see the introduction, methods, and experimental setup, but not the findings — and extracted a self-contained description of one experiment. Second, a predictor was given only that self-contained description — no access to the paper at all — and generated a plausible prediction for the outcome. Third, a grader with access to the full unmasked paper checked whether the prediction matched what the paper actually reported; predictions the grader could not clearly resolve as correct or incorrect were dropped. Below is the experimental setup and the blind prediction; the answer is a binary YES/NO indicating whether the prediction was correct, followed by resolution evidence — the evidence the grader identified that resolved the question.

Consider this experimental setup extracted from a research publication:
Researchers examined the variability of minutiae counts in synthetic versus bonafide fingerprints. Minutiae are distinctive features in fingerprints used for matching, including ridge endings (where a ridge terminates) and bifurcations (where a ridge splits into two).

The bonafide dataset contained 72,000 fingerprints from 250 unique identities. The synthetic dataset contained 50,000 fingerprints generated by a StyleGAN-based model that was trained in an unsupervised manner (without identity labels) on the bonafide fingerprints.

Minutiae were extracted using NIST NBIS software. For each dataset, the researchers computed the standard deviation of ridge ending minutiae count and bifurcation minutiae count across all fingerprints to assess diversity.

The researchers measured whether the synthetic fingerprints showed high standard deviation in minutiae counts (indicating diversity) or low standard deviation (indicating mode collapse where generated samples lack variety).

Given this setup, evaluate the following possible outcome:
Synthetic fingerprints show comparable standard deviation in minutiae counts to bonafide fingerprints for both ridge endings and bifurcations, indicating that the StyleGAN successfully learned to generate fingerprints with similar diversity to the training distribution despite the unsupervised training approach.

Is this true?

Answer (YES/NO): YES